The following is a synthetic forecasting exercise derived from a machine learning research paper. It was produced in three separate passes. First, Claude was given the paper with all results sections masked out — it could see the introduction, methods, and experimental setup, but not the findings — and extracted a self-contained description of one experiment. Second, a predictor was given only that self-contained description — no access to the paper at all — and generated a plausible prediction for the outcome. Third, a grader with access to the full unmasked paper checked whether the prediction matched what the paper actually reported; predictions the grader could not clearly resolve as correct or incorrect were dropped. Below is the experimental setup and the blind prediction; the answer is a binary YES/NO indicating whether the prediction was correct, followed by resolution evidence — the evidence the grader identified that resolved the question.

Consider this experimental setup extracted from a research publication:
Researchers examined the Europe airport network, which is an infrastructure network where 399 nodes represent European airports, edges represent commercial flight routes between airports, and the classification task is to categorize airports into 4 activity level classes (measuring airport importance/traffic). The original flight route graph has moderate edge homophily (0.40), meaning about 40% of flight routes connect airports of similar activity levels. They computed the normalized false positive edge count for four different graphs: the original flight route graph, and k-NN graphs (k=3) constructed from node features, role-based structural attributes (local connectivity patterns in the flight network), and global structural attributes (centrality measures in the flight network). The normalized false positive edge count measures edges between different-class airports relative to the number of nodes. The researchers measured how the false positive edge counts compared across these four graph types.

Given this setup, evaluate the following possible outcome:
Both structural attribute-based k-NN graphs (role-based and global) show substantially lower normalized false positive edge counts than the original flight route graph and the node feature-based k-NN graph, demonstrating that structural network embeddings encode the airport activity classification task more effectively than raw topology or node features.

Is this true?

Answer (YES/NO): NO